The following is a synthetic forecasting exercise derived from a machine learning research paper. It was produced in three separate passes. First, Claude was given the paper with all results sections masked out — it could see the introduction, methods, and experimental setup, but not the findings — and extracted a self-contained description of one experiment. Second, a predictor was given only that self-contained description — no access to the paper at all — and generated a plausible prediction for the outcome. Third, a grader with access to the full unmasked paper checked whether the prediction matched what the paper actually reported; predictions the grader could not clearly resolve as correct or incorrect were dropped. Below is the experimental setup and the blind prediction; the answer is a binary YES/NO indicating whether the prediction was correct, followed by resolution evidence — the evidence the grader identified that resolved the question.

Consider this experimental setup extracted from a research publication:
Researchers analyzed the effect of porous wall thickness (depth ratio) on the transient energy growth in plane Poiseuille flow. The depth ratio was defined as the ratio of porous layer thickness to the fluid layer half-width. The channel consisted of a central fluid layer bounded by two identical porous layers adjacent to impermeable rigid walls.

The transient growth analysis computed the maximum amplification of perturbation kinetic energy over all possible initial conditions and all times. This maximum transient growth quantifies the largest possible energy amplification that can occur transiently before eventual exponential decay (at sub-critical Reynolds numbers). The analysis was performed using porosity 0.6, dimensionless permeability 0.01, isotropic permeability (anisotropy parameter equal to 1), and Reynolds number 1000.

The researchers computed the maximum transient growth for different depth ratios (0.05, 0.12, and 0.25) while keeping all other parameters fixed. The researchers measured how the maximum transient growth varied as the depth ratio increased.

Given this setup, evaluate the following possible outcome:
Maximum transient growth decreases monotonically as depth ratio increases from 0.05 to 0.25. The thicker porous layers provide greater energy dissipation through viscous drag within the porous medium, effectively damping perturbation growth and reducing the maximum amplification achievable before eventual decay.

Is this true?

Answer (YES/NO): NO